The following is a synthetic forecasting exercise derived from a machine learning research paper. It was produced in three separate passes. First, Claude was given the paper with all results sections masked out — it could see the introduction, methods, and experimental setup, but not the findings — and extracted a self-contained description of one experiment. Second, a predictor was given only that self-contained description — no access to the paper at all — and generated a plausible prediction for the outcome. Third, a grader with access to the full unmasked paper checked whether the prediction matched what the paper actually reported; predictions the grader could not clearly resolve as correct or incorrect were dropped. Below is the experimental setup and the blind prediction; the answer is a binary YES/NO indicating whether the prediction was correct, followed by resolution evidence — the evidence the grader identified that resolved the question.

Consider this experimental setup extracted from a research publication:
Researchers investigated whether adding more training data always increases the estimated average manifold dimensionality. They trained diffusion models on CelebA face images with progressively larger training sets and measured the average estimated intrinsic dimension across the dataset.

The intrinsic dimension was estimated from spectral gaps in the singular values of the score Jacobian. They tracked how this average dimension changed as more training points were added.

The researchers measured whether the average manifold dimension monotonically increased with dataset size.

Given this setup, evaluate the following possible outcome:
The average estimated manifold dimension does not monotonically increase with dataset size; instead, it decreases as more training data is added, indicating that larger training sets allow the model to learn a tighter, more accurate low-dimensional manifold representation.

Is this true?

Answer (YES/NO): NO